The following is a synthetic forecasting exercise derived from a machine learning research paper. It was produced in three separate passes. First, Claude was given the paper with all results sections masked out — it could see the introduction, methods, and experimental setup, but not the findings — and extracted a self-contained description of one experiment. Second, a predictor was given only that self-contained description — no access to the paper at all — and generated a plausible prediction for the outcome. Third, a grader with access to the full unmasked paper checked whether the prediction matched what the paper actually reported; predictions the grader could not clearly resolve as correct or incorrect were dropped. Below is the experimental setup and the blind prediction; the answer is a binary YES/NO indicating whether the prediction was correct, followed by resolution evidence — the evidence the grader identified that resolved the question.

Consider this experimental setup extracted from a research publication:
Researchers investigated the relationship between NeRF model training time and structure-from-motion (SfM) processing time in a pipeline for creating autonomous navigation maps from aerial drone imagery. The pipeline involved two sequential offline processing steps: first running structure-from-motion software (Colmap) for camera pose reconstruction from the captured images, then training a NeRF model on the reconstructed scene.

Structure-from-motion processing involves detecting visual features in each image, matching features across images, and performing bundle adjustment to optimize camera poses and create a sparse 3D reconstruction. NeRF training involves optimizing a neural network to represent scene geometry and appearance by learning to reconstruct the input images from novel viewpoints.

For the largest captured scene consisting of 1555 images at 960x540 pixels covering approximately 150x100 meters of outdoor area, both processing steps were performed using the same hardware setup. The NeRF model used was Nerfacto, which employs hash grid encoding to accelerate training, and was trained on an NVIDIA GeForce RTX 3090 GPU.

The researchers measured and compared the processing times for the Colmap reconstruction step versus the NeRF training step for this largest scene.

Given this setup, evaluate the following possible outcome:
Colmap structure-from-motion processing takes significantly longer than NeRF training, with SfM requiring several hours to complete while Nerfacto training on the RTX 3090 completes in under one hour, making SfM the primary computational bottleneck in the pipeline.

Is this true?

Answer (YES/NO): NO